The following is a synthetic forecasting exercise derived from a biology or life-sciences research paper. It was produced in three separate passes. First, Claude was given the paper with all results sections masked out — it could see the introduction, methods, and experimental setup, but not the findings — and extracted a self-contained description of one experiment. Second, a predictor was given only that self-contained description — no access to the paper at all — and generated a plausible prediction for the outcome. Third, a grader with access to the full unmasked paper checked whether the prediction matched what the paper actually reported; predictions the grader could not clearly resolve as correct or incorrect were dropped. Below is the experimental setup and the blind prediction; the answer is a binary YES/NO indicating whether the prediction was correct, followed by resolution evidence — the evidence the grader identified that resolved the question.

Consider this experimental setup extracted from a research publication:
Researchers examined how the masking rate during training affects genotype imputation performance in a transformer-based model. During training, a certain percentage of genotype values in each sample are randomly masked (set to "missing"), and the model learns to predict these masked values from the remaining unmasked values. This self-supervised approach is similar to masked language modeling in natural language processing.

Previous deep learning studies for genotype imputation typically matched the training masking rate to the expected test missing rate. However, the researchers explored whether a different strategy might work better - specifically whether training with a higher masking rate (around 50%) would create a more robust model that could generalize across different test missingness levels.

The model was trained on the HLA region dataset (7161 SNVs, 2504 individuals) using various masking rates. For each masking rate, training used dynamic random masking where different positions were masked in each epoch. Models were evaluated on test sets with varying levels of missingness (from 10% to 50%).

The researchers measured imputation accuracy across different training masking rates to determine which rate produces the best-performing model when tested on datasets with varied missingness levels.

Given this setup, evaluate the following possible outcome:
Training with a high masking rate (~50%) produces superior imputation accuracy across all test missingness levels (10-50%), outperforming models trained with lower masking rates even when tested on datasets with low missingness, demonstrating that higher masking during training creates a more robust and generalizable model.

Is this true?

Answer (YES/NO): NO